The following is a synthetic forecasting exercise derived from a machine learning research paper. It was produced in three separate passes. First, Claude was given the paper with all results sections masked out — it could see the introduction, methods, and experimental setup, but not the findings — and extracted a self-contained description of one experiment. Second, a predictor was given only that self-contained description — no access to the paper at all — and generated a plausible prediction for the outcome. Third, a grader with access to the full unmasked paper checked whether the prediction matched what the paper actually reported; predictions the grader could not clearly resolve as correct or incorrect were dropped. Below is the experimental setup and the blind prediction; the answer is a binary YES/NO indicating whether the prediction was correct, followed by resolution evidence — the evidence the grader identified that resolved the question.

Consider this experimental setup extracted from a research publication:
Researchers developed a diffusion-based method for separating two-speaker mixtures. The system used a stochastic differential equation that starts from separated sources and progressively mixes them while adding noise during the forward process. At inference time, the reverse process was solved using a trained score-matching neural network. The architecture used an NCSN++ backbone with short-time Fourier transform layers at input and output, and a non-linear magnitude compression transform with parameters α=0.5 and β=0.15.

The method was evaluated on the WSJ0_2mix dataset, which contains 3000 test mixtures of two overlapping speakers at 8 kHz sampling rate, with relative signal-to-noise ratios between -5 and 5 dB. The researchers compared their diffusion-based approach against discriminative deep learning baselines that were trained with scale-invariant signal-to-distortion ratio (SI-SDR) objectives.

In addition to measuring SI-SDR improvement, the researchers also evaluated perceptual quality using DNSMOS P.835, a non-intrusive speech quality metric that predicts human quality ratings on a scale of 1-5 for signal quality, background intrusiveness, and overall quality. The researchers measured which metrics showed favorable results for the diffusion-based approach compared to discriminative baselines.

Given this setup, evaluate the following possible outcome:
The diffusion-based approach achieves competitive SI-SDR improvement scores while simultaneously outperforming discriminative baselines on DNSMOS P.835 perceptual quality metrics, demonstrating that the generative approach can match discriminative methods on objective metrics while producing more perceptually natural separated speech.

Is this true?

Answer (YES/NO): NO